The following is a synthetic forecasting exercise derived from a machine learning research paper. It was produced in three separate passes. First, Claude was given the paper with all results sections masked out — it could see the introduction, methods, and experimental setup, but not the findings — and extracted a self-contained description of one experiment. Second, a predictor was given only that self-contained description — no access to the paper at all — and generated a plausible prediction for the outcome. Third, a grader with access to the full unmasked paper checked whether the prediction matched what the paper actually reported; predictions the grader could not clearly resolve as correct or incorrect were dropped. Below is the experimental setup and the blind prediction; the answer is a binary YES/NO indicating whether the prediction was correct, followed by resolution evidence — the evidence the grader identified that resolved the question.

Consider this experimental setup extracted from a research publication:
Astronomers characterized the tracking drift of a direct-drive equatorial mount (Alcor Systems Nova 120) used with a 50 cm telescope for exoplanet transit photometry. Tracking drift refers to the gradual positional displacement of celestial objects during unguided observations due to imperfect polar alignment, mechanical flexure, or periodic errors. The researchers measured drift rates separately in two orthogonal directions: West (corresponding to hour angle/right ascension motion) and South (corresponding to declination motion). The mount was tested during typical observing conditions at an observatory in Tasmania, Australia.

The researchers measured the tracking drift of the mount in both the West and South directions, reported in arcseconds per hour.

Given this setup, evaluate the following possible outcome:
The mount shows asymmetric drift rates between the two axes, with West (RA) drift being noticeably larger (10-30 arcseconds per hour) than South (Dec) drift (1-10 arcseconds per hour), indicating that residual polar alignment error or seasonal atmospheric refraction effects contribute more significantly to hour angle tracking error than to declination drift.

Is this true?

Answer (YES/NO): NO